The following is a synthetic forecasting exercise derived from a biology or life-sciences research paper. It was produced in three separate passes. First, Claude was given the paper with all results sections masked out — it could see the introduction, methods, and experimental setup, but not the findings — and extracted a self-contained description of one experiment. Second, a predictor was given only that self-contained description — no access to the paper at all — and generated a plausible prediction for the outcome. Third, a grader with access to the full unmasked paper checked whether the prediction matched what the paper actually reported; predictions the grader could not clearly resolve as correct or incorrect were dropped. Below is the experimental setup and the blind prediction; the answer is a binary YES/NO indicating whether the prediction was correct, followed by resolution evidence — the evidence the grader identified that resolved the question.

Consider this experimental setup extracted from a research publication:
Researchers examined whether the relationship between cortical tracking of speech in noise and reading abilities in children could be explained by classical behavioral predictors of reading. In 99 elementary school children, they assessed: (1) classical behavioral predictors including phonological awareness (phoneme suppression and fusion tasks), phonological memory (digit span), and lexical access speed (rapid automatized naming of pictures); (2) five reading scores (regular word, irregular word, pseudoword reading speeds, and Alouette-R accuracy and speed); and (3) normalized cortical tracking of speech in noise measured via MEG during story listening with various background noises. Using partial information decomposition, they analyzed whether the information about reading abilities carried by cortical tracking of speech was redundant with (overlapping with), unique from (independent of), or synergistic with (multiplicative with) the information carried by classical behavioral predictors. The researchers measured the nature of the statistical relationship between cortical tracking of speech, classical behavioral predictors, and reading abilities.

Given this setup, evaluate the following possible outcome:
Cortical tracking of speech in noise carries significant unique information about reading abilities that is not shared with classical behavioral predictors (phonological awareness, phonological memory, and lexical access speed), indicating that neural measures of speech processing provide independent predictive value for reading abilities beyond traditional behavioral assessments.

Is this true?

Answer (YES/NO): YES